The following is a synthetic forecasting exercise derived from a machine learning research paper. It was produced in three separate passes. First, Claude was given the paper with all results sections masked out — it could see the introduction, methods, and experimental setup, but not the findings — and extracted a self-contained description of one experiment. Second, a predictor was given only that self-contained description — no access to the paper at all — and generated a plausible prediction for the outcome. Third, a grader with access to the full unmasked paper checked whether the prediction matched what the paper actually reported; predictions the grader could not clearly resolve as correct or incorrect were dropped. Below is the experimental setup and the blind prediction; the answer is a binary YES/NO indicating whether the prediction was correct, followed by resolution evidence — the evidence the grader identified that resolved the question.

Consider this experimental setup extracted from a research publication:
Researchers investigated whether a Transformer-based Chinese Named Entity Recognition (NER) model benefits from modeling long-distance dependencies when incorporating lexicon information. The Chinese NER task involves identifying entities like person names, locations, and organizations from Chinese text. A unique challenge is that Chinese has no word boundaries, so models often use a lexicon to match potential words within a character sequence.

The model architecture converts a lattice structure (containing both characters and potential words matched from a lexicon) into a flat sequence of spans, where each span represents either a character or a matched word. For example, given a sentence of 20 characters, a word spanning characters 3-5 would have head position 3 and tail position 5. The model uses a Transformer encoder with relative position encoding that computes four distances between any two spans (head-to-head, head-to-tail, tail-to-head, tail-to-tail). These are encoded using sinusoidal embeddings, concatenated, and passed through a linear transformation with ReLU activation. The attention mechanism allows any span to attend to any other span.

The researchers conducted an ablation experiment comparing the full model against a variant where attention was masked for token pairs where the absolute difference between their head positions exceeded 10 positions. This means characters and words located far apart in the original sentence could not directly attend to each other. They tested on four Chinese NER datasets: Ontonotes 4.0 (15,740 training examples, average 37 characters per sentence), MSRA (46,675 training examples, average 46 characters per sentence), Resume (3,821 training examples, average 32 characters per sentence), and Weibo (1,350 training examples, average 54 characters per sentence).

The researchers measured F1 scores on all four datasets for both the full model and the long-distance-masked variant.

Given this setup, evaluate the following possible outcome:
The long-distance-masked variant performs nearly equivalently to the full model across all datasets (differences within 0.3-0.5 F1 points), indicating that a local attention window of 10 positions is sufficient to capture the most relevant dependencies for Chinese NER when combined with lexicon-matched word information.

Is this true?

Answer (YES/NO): NO